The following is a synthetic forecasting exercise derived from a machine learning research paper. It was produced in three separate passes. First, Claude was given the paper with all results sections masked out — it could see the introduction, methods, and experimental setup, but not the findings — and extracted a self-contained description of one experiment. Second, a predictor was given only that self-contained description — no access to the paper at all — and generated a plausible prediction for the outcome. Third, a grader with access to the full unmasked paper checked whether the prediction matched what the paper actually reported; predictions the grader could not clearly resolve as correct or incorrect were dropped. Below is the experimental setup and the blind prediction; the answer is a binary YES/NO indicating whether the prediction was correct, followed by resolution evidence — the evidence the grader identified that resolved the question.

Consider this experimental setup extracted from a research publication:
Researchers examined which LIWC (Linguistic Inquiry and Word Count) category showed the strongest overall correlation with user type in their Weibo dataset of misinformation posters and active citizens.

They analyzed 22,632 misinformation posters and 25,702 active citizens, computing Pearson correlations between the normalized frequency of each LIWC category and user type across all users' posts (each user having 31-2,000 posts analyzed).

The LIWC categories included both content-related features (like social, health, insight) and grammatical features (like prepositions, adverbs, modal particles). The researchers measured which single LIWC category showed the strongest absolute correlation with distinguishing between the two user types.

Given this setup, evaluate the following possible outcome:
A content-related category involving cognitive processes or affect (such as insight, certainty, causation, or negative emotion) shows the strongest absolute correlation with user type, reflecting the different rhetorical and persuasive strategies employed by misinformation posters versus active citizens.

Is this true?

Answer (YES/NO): NO